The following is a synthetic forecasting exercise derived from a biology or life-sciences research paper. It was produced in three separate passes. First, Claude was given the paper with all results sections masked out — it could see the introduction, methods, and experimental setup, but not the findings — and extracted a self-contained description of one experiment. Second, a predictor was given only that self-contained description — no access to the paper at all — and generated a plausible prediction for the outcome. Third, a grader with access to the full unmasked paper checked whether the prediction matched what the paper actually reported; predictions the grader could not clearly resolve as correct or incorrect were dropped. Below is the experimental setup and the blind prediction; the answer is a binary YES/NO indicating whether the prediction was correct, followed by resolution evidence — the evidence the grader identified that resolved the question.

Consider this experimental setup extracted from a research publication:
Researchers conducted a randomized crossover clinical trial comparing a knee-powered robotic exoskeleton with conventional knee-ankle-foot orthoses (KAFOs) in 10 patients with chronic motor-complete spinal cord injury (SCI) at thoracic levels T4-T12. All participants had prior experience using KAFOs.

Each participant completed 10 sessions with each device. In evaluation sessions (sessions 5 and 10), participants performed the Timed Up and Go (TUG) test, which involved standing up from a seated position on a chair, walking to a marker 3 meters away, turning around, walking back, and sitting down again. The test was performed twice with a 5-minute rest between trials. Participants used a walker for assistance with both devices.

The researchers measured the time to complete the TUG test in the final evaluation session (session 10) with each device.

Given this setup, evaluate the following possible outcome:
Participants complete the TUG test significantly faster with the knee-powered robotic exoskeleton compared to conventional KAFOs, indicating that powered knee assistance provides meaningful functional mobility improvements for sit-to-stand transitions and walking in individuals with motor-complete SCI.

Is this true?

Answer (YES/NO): NO